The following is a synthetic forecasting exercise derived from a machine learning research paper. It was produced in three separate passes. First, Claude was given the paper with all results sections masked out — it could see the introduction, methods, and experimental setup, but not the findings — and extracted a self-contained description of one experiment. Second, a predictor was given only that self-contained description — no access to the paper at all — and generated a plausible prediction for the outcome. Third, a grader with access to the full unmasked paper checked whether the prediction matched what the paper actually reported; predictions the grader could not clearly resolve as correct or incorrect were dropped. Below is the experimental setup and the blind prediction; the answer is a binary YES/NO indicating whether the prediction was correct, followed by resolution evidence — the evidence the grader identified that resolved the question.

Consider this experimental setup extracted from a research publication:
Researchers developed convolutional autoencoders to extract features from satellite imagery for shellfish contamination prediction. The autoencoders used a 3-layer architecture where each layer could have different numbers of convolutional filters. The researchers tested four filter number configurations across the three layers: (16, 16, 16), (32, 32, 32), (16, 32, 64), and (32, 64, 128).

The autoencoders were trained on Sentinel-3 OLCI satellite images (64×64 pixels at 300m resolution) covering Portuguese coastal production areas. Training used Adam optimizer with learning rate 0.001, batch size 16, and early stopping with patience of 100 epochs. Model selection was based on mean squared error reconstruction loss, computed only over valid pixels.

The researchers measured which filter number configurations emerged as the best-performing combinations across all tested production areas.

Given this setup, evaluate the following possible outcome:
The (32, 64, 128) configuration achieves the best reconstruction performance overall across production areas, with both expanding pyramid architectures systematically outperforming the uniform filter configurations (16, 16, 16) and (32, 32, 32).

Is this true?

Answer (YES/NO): NO